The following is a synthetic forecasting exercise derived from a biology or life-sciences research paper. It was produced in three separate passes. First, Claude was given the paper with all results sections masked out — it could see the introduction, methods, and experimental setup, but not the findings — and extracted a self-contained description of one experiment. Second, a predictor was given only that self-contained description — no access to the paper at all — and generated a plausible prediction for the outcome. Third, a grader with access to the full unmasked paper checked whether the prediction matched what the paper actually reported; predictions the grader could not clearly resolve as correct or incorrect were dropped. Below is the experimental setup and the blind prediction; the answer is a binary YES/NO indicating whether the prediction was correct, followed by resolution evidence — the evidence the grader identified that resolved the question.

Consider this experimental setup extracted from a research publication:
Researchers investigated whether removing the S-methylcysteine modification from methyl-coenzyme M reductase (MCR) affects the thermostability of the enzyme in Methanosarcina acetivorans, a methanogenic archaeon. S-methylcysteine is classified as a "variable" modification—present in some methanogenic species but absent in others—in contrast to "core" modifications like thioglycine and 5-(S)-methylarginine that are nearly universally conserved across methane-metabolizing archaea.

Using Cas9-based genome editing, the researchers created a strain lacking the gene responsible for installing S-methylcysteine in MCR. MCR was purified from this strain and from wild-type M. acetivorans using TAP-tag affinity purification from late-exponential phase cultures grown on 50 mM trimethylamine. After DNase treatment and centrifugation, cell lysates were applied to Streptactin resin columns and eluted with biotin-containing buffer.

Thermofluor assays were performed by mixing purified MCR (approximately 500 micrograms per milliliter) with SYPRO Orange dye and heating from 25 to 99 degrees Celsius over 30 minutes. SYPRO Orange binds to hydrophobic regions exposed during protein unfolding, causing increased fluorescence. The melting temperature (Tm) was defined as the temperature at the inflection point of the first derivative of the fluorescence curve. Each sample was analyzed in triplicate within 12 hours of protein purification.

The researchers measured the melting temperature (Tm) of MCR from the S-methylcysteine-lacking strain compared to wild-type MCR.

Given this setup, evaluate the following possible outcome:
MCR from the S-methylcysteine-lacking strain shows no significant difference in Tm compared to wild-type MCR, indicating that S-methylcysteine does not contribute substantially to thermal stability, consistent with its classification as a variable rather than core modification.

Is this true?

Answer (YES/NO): YES